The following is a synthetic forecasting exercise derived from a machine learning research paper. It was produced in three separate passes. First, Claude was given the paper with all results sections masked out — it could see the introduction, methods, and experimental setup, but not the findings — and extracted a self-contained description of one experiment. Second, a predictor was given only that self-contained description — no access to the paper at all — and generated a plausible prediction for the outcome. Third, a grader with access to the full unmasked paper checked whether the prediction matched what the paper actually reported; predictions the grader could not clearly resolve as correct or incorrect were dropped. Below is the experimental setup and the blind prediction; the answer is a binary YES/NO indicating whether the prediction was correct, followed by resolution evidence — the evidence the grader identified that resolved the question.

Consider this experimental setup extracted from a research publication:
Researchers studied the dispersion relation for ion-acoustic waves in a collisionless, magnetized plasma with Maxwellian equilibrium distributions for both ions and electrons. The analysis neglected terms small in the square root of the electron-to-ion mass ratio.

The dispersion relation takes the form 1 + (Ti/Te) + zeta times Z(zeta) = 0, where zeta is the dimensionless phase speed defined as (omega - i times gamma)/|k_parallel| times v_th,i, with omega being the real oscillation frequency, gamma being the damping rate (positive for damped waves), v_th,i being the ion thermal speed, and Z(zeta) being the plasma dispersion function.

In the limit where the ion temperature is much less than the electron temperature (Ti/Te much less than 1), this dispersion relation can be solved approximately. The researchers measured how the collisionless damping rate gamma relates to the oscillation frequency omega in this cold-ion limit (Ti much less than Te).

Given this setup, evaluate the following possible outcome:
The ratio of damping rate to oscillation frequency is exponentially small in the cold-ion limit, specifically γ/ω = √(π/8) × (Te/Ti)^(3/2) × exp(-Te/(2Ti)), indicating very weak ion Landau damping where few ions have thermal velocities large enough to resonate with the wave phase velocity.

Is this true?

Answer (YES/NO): YES